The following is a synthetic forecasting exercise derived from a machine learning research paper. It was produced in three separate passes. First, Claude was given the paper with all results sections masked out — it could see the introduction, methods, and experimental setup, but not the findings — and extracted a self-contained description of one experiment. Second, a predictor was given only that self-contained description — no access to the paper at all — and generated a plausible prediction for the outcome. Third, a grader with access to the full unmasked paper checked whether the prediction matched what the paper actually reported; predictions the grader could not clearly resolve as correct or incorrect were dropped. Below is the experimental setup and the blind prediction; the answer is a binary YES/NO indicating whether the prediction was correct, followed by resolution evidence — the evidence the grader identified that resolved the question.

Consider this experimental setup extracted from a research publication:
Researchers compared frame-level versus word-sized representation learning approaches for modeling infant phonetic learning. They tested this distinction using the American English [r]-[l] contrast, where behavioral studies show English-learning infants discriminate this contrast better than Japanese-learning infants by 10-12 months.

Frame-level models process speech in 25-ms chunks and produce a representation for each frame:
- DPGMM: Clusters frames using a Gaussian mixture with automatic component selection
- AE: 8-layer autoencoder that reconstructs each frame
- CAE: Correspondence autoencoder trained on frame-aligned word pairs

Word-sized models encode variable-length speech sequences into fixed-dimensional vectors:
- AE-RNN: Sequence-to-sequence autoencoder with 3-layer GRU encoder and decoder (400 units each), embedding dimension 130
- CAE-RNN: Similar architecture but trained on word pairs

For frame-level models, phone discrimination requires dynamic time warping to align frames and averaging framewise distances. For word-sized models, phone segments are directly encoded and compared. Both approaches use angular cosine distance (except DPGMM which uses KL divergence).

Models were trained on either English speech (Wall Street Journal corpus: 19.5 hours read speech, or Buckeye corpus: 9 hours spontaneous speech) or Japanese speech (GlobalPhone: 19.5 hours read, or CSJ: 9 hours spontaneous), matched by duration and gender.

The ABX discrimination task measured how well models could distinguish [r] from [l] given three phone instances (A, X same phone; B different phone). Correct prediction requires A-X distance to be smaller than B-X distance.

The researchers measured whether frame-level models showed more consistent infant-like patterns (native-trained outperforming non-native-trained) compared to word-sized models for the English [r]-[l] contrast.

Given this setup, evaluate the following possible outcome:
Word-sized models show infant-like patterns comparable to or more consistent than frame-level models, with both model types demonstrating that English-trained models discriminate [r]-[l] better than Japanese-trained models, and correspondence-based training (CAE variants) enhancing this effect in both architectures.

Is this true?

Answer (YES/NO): NO